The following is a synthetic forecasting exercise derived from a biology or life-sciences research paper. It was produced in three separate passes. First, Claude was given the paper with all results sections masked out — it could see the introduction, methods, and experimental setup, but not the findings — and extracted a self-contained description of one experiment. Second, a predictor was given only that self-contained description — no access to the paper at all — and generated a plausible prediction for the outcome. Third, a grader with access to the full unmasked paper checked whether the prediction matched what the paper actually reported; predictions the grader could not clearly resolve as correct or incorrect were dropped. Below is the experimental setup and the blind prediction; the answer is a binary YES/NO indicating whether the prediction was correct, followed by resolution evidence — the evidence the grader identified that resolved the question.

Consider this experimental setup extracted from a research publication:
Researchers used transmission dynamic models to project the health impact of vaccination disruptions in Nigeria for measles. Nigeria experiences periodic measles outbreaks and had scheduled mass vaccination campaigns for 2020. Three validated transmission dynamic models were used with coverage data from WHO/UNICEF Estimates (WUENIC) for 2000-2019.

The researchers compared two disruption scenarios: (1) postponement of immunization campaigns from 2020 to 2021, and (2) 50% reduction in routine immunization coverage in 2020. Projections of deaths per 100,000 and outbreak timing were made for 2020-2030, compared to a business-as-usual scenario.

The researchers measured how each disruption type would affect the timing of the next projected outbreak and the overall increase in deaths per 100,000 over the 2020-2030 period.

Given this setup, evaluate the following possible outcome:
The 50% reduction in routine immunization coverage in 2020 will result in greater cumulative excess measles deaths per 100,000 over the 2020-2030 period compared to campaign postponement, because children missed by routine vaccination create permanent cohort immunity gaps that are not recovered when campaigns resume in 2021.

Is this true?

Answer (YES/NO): YES